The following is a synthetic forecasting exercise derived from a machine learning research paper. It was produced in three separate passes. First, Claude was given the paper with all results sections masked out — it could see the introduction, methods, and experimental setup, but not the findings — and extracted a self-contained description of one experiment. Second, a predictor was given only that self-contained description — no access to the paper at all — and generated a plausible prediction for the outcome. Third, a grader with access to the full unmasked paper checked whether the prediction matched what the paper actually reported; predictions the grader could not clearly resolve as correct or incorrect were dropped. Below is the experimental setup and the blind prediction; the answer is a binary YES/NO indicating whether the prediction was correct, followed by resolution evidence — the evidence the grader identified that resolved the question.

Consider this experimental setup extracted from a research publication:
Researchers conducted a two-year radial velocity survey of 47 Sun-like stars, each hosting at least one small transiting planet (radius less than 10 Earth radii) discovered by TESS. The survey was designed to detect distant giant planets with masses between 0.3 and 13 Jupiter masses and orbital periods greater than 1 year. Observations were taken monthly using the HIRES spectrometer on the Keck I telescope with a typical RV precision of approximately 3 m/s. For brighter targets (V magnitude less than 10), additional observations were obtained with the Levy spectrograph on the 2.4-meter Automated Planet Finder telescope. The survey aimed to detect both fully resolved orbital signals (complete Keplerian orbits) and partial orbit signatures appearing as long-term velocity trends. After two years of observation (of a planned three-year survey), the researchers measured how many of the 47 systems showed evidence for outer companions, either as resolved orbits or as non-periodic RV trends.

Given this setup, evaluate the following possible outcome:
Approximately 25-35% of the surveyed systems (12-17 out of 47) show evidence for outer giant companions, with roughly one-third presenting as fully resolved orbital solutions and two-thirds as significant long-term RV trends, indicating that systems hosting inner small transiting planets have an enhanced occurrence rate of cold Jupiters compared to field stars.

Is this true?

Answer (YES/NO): NO